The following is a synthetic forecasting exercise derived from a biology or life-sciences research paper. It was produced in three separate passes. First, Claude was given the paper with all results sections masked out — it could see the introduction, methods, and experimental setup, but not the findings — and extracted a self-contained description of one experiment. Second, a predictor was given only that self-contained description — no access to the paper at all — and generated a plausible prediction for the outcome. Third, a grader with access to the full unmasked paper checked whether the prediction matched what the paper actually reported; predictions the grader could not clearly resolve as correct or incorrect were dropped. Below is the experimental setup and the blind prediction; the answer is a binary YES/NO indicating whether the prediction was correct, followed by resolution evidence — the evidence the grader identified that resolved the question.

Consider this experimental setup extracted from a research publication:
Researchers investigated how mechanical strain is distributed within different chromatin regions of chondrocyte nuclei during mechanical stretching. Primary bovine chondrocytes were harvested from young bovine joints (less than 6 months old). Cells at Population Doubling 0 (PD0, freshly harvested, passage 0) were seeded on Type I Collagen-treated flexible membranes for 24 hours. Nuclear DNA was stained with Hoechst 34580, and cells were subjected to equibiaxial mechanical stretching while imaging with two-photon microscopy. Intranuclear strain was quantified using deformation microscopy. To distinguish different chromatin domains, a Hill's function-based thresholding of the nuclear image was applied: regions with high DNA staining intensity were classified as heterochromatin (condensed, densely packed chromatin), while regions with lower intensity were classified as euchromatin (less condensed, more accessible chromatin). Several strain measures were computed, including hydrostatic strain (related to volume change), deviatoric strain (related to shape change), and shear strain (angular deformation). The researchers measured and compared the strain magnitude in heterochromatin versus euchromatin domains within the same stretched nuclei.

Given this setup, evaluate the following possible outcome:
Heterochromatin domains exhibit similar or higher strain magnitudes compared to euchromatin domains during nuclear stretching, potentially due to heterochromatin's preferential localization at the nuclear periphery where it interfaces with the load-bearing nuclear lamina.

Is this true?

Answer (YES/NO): YES